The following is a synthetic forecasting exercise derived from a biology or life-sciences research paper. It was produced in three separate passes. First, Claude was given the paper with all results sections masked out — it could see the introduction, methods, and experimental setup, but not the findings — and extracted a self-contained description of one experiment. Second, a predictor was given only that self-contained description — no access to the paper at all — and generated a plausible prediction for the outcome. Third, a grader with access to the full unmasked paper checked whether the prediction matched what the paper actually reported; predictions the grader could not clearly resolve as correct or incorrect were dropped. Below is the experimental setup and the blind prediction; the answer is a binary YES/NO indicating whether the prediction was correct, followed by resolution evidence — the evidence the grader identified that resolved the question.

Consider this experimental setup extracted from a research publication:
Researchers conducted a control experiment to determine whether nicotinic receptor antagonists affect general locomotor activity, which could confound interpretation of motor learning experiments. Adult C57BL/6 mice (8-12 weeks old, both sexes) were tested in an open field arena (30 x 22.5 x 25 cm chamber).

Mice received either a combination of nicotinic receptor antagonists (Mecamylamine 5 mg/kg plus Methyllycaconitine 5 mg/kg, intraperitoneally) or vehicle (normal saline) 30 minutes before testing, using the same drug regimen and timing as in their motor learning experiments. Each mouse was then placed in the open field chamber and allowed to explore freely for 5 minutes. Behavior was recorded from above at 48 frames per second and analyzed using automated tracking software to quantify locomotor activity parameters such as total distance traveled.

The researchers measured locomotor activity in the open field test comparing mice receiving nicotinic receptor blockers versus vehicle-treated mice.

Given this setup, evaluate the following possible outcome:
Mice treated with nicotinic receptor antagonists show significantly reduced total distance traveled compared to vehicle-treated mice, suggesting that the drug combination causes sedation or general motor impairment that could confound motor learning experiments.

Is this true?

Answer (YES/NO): YES